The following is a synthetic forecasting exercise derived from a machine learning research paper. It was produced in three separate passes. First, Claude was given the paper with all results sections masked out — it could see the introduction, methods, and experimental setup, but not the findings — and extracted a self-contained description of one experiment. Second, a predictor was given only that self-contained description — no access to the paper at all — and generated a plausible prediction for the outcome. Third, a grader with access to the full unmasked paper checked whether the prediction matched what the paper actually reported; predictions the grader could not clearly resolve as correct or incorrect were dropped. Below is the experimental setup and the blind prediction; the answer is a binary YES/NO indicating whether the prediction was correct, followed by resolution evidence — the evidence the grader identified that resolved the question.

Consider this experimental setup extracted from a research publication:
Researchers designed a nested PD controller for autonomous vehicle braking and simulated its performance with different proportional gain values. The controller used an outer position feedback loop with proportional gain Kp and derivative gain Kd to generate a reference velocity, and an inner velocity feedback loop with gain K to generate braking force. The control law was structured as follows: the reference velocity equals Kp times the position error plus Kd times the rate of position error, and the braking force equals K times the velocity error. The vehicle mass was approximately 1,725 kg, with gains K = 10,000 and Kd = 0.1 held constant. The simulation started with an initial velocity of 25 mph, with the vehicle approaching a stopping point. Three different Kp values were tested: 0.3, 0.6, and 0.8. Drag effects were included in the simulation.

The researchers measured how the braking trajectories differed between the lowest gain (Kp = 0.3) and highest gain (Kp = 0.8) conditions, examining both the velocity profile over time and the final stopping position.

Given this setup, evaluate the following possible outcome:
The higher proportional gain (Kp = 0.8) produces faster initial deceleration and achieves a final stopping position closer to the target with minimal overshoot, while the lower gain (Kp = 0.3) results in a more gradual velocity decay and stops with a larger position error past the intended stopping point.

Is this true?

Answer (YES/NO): NO